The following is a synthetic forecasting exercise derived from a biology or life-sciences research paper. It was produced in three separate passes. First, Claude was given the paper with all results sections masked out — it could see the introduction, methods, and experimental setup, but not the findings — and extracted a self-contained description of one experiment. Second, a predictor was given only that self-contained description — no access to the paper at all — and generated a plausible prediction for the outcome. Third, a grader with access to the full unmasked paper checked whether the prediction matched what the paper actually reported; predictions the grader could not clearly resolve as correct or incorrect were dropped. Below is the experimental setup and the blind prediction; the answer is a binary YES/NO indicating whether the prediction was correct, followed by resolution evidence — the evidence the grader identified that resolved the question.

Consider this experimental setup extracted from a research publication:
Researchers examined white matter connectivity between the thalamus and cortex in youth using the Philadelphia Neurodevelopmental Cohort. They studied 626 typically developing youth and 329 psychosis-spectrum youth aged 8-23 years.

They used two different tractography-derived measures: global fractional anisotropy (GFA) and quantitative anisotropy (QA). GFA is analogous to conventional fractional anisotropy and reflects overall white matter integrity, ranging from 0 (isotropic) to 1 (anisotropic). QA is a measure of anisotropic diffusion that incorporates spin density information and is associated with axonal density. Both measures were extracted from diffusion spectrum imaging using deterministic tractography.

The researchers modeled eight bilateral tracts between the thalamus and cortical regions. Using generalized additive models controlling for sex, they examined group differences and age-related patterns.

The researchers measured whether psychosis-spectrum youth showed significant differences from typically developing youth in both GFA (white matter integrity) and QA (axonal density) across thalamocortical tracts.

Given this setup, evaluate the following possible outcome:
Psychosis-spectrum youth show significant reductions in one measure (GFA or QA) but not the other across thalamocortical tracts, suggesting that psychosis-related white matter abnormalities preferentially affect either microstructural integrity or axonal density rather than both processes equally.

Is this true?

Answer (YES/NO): YES